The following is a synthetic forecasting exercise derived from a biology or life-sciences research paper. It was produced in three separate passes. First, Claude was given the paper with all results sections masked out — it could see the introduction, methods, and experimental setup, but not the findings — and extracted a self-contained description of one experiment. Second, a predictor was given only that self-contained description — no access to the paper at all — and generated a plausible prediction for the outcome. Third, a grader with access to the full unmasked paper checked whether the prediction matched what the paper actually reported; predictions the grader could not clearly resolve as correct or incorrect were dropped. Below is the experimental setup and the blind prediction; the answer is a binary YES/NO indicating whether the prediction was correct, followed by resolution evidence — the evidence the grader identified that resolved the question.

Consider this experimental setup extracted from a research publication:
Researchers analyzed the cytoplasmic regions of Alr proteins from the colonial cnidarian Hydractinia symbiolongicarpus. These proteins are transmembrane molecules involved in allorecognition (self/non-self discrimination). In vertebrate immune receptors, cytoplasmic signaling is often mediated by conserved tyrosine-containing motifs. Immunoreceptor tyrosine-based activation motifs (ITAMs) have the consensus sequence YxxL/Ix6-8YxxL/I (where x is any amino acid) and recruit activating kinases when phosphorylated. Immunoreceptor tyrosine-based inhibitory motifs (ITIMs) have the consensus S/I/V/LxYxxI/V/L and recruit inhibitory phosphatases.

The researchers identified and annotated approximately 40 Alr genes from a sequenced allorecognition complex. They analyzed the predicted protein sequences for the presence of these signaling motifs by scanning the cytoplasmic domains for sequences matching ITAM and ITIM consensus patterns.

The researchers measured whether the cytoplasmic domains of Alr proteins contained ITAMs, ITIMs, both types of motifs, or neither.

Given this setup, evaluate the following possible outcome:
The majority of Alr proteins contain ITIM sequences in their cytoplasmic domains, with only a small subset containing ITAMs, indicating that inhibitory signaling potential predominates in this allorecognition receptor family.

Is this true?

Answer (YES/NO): NO